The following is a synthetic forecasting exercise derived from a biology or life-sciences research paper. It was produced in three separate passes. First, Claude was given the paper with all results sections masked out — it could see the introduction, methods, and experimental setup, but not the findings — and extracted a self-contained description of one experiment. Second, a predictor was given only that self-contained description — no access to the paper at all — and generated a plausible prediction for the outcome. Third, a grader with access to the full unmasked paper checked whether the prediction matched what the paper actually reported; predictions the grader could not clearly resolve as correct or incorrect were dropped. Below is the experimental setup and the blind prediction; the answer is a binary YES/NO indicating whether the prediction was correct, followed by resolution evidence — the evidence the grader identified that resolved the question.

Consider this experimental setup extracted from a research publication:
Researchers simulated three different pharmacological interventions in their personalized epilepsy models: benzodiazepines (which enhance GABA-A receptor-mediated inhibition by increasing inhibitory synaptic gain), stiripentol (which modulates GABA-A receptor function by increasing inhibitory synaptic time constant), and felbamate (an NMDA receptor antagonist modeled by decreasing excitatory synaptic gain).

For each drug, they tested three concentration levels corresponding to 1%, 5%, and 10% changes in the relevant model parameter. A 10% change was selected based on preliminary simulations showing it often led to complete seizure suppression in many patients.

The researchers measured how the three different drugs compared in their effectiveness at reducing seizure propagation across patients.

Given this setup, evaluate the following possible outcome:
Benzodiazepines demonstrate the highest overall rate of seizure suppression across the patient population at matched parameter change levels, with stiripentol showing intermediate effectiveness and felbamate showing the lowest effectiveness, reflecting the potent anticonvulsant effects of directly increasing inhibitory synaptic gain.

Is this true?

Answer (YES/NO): NO